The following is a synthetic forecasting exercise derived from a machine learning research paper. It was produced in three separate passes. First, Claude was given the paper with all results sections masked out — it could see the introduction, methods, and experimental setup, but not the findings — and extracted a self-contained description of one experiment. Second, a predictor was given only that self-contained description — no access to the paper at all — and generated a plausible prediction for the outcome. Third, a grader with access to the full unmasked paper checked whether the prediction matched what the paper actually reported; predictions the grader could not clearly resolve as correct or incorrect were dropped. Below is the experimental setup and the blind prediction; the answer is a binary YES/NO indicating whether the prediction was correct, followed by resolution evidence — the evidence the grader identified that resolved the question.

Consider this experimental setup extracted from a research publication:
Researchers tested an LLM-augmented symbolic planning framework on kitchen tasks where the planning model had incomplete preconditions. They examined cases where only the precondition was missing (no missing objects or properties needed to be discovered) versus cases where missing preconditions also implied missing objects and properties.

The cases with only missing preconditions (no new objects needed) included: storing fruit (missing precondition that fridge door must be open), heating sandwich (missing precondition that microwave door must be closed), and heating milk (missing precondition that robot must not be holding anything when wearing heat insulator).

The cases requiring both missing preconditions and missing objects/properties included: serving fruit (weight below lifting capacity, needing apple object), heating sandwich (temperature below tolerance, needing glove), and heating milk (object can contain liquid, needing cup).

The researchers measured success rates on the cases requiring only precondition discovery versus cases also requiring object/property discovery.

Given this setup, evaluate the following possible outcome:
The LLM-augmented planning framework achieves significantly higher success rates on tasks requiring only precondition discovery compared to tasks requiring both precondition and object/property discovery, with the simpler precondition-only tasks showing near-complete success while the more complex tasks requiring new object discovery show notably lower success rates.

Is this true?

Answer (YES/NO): NO